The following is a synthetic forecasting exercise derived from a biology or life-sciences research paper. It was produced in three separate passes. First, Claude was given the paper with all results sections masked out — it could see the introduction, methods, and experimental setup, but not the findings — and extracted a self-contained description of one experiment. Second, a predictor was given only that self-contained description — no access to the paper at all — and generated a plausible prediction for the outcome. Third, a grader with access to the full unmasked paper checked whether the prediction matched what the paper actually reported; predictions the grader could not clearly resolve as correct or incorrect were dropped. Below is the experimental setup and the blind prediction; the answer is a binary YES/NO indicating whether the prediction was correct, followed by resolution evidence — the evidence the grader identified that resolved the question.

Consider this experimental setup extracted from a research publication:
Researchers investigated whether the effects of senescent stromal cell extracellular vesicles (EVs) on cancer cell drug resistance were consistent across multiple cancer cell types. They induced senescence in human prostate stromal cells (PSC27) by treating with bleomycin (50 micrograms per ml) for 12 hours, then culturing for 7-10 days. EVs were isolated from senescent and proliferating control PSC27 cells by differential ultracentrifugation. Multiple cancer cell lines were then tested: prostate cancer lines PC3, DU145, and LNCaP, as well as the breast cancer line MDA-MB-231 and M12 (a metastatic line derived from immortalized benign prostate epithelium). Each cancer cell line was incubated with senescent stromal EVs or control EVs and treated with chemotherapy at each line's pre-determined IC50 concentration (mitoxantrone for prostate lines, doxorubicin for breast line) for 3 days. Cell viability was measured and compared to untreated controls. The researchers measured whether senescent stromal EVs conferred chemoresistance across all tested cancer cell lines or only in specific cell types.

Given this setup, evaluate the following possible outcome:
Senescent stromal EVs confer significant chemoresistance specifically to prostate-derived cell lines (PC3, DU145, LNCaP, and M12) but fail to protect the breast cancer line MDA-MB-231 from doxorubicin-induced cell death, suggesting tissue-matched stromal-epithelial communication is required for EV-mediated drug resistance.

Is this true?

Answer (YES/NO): NO